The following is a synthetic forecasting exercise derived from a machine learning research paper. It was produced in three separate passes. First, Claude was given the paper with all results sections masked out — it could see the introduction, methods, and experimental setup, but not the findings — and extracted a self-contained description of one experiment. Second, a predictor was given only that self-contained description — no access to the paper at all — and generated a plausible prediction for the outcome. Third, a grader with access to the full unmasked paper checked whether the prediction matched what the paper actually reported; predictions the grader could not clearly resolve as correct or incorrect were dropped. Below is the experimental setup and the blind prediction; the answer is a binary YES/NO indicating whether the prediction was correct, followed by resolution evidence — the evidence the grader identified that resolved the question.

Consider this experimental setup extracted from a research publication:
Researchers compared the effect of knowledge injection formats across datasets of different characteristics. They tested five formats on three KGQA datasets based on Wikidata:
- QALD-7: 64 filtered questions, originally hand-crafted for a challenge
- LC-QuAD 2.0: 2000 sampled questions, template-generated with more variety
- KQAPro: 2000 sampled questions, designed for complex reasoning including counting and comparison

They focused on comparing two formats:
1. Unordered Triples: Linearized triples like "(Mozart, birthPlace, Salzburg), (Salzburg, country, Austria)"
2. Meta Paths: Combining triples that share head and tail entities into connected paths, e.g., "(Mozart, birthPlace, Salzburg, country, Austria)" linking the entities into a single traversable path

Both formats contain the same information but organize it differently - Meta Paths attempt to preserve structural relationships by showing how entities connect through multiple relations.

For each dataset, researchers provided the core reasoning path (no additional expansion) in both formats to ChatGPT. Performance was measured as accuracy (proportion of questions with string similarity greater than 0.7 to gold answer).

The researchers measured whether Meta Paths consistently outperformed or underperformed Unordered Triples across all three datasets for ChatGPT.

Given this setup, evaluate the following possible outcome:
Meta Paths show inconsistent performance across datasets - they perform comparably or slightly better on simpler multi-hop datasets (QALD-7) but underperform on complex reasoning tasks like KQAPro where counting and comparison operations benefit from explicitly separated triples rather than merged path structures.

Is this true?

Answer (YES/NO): NO